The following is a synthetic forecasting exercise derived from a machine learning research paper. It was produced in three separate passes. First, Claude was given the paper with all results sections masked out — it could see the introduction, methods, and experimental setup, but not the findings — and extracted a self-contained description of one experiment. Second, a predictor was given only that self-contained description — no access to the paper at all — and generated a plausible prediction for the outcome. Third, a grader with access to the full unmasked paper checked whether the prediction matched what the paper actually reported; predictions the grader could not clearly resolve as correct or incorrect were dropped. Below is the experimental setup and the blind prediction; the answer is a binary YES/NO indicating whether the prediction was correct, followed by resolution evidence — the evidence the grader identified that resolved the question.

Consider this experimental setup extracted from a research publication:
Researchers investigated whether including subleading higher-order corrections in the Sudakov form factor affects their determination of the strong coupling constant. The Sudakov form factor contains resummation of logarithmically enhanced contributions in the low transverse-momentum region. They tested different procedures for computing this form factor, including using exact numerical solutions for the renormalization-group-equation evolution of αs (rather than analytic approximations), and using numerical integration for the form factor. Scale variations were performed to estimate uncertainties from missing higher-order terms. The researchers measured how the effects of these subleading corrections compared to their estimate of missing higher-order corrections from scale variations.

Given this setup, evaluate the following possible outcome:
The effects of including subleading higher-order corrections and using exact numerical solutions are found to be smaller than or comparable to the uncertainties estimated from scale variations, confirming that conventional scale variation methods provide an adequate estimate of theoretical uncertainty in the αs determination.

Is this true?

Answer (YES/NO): YES